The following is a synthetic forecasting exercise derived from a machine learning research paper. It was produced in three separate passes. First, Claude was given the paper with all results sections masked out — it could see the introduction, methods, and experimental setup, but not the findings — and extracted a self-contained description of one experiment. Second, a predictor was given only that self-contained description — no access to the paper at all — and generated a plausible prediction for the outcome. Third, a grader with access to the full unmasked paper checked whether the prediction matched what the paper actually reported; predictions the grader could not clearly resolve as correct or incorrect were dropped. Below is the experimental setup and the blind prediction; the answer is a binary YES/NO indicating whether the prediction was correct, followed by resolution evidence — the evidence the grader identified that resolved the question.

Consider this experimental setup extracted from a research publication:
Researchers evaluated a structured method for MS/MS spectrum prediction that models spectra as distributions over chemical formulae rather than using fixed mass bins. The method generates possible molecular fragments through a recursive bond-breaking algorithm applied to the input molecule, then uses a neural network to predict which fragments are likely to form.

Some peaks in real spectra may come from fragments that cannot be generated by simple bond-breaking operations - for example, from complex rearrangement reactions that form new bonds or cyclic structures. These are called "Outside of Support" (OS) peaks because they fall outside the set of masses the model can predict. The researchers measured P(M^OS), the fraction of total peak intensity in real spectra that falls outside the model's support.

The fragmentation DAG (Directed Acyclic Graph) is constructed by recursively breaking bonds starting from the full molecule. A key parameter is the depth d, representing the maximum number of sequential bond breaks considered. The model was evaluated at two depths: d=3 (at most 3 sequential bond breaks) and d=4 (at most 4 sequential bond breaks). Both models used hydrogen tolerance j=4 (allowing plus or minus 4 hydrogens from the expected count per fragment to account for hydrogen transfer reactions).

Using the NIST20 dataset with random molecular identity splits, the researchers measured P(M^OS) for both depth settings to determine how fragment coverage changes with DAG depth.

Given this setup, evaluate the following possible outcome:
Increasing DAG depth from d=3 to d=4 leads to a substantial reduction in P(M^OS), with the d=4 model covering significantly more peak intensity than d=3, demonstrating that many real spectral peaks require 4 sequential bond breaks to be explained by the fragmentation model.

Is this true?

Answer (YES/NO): YES